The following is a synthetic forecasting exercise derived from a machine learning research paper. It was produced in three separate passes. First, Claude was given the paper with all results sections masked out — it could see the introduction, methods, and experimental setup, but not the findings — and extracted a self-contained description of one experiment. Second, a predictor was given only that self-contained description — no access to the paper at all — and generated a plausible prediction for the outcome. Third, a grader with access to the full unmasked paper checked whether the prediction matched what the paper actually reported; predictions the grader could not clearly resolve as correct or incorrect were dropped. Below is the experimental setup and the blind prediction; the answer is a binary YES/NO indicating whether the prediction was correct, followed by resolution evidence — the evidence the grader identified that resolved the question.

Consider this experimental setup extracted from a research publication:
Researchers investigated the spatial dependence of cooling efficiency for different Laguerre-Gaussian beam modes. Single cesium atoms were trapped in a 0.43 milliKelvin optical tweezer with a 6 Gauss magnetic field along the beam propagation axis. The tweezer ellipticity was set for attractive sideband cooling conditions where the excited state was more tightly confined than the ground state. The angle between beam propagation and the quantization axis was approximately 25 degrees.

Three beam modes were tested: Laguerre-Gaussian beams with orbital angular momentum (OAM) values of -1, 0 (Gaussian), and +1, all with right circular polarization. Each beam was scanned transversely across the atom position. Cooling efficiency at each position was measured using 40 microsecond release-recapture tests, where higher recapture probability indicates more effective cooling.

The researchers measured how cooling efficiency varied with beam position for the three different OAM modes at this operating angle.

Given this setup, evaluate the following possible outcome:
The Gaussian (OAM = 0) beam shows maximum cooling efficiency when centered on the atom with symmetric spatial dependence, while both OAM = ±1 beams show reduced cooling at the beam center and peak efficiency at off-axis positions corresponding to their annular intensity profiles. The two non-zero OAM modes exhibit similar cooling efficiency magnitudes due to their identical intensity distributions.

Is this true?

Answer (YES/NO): YES